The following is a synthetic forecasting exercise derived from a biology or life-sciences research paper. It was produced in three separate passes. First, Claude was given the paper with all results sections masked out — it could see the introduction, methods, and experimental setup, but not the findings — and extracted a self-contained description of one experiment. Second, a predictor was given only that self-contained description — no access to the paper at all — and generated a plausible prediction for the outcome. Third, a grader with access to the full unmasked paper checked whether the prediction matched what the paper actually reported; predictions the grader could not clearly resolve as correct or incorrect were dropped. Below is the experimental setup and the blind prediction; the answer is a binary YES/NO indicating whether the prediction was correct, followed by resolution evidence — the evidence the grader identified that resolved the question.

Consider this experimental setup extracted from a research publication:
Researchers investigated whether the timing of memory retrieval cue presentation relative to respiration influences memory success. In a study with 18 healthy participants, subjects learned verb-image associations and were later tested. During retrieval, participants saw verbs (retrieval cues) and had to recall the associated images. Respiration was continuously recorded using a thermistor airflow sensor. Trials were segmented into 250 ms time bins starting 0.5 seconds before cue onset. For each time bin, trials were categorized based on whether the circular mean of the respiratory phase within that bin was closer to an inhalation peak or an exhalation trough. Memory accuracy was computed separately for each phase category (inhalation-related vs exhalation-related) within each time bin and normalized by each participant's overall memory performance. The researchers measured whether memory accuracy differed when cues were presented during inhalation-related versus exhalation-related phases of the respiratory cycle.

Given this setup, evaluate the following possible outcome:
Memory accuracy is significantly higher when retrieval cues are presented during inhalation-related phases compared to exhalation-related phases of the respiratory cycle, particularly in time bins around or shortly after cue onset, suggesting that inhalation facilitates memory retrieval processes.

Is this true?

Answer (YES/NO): YES